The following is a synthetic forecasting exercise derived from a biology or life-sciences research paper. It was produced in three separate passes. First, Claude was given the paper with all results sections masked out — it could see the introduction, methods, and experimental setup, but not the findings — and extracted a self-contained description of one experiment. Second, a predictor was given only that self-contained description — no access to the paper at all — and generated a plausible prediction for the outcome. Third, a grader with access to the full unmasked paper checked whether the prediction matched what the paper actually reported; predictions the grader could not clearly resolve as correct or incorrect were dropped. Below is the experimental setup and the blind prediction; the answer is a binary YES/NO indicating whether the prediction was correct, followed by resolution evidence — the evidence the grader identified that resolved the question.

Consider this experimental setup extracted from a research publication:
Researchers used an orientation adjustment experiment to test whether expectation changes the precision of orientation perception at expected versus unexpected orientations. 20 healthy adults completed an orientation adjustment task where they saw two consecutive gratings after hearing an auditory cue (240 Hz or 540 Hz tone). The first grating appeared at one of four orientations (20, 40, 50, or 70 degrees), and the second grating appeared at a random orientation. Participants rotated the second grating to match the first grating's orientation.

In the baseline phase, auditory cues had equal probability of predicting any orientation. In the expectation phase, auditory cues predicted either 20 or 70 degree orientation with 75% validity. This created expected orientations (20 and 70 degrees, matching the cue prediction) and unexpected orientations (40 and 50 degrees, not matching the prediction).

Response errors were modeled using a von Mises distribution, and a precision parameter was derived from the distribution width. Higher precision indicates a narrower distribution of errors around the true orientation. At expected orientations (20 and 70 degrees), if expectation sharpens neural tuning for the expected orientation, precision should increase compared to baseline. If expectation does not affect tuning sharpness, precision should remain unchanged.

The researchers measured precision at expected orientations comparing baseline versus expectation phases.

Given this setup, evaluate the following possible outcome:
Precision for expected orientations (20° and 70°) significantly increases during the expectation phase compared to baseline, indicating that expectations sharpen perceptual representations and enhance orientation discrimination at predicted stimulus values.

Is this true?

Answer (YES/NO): YES